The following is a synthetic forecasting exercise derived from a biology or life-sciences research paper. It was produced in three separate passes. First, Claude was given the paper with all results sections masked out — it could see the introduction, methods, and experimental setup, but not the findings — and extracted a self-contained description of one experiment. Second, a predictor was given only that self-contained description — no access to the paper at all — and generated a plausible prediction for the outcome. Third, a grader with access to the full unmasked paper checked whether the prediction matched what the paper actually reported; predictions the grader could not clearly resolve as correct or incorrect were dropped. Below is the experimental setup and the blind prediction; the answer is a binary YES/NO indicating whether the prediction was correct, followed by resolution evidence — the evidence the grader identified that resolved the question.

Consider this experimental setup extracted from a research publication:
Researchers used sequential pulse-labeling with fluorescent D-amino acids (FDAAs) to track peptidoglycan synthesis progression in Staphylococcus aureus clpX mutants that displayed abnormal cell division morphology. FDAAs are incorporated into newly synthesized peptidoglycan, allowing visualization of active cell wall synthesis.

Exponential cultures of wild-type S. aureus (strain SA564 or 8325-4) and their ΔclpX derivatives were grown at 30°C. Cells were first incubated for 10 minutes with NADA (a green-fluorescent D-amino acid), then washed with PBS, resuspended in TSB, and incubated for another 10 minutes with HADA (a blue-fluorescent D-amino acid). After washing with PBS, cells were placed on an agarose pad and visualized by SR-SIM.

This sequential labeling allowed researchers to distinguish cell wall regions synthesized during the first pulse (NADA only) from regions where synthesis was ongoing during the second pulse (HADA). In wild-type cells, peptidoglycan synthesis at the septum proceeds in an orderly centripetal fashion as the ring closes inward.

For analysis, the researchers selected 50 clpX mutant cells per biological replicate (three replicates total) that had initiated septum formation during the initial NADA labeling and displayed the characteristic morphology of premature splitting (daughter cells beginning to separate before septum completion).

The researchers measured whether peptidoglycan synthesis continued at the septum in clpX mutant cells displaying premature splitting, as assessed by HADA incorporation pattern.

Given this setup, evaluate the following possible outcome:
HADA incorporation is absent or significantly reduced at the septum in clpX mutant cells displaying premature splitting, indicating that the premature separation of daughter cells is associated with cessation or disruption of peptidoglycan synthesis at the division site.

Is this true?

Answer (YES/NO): YES